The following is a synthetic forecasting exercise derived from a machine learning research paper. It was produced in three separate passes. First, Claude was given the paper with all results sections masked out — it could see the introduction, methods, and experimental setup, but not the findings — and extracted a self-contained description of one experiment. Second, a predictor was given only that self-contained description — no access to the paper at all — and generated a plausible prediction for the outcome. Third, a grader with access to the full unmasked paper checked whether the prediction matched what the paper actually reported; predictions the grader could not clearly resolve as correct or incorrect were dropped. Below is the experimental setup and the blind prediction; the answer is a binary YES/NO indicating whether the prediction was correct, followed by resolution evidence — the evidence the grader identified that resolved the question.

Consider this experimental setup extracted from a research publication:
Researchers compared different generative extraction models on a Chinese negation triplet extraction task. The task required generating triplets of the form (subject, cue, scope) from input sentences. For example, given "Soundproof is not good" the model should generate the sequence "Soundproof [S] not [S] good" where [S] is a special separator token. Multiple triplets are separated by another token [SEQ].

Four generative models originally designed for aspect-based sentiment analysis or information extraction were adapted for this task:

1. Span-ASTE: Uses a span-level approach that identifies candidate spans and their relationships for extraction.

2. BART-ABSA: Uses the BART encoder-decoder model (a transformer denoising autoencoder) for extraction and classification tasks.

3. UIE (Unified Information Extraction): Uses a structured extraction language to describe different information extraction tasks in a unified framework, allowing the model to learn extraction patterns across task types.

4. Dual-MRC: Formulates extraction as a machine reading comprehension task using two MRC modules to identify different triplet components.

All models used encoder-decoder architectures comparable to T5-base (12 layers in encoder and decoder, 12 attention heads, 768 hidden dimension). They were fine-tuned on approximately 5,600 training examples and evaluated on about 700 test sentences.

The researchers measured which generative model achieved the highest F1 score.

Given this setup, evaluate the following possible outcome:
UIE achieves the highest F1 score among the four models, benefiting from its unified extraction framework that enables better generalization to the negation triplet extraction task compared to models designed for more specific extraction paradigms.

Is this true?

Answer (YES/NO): YES